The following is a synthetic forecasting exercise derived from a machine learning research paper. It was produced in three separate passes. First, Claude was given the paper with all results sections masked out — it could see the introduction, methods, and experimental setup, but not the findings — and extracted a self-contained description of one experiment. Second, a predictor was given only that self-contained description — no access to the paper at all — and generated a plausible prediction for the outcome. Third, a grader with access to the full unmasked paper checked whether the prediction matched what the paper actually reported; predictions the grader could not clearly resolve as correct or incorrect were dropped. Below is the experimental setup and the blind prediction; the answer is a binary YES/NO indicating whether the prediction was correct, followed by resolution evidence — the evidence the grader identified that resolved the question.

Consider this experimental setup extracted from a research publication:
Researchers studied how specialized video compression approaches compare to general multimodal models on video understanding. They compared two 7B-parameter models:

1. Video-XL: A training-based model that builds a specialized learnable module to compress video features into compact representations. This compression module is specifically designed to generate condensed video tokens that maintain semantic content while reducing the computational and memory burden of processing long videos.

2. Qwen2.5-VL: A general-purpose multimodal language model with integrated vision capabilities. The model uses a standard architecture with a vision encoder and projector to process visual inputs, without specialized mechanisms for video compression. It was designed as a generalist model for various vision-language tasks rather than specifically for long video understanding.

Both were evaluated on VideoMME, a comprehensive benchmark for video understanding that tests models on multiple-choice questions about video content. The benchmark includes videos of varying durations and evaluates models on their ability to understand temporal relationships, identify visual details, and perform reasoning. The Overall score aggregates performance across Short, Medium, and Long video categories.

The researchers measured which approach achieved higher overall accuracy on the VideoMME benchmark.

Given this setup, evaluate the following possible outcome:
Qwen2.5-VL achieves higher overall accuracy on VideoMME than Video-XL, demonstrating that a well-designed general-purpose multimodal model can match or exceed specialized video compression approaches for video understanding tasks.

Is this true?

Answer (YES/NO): YES